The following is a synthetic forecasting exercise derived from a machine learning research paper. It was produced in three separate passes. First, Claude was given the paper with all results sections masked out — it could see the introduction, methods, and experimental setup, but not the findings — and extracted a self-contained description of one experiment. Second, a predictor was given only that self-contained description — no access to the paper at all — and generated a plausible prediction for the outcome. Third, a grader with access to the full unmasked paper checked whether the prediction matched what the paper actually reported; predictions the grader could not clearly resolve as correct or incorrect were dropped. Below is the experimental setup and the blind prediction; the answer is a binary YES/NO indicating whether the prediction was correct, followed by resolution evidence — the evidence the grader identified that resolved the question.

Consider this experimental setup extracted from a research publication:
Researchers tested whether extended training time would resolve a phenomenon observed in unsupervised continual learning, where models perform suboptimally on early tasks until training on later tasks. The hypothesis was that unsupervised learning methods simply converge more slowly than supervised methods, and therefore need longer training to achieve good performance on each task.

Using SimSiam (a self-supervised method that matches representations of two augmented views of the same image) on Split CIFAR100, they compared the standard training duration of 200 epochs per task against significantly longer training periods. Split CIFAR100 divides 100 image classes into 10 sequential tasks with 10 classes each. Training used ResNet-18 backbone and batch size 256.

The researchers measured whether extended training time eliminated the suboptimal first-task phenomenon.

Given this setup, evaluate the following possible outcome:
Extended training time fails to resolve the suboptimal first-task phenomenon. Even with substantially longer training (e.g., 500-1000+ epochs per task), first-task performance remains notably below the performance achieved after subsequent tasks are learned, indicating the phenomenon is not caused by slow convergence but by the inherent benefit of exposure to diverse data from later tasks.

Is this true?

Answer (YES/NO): YES